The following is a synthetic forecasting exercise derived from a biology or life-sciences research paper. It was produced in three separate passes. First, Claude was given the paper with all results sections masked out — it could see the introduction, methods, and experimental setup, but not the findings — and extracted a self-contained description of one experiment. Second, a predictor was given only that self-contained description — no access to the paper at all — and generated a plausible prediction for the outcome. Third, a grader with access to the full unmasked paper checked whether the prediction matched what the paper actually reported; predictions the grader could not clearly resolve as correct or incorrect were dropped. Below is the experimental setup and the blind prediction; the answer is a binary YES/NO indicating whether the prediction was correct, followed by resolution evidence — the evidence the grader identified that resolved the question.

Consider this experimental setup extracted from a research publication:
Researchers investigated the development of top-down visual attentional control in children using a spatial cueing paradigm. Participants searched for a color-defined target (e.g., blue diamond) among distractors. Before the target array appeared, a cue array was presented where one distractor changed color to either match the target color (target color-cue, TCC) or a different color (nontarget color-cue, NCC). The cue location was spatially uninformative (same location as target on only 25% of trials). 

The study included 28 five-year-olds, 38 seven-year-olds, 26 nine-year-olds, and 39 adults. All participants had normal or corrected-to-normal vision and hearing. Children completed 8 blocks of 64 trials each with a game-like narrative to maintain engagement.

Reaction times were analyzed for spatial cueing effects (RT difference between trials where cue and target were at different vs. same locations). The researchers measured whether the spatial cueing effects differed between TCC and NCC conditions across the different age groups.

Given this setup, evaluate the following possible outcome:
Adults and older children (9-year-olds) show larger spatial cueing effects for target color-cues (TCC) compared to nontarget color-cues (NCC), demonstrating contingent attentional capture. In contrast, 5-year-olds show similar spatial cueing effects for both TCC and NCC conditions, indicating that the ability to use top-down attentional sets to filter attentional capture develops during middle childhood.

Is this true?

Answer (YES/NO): NO